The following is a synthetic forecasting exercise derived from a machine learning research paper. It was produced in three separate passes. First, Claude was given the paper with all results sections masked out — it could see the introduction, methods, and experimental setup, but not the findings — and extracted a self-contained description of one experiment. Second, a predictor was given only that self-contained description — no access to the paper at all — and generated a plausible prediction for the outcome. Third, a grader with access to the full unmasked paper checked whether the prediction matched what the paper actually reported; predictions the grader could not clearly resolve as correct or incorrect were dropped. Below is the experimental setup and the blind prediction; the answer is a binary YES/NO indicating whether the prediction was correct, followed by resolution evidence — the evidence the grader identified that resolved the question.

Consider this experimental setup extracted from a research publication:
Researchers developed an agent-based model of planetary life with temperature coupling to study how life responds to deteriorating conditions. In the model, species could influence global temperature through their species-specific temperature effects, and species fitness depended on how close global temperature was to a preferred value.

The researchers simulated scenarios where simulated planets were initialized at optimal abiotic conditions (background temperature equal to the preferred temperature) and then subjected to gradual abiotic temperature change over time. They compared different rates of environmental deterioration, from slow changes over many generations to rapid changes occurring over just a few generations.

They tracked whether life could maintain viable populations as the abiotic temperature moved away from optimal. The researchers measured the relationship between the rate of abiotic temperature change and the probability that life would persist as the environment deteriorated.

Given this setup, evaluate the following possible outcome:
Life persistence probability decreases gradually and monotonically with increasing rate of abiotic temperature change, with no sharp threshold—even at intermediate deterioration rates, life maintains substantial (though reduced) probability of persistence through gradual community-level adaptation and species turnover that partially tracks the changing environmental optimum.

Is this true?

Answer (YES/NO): YES